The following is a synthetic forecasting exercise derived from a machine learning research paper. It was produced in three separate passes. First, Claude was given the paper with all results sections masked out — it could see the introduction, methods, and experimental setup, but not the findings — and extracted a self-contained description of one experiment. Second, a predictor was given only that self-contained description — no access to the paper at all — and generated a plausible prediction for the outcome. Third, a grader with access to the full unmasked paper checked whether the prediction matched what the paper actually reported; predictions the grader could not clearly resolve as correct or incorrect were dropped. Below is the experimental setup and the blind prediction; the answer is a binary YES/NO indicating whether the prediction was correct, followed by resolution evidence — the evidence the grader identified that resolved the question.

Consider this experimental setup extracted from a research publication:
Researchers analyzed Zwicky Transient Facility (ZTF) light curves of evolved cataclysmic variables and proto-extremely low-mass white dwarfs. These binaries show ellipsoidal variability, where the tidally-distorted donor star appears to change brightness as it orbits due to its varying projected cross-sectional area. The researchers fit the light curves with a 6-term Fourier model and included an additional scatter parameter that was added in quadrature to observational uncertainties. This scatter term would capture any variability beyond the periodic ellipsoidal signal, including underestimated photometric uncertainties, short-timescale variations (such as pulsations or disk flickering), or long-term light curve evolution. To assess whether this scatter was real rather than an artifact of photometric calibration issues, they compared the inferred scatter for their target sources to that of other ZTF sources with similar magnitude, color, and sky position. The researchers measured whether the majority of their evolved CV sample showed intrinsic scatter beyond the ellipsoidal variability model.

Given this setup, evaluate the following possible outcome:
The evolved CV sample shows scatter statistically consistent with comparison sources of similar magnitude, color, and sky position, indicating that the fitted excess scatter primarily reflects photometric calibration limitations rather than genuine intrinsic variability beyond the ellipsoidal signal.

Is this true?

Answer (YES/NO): NO